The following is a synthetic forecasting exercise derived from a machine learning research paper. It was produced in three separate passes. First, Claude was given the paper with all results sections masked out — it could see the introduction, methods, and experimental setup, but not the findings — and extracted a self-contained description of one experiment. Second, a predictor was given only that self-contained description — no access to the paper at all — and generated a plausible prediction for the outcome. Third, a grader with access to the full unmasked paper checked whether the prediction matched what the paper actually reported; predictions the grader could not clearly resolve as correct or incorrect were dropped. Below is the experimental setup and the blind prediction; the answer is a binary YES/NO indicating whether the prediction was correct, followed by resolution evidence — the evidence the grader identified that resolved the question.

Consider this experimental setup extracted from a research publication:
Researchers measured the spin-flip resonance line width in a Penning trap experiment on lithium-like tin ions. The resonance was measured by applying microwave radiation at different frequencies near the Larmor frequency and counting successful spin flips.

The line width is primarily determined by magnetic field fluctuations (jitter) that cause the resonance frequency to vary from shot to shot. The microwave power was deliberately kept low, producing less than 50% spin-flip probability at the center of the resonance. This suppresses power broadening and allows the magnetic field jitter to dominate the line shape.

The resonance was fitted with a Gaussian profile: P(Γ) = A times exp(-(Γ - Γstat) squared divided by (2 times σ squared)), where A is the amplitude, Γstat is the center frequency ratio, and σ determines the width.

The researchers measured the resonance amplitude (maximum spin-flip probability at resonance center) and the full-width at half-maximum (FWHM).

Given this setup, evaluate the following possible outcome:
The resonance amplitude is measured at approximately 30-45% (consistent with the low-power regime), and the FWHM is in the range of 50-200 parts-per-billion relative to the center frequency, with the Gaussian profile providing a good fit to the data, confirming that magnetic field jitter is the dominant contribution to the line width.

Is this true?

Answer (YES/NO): NO